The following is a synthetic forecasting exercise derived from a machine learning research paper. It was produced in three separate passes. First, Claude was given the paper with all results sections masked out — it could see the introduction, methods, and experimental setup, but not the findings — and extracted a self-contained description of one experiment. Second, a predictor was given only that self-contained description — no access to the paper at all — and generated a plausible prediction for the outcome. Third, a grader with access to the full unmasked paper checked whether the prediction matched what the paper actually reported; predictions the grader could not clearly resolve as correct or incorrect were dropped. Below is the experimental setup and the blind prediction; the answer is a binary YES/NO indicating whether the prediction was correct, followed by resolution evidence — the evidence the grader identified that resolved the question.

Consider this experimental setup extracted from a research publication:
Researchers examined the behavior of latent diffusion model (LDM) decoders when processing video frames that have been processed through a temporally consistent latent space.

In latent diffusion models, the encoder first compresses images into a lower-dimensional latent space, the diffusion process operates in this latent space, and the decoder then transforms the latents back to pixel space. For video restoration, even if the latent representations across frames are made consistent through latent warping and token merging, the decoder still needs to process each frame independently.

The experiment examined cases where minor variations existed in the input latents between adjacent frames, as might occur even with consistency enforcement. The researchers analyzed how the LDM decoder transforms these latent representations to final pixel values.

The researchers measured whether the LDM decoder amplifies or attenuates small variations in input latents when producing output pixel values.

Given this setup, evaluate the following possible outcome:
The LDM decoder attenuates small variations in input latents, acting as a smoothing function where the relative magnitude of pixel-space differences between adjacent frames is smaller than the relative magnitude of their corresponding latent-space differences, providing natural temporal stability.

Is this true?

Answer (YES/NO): NO